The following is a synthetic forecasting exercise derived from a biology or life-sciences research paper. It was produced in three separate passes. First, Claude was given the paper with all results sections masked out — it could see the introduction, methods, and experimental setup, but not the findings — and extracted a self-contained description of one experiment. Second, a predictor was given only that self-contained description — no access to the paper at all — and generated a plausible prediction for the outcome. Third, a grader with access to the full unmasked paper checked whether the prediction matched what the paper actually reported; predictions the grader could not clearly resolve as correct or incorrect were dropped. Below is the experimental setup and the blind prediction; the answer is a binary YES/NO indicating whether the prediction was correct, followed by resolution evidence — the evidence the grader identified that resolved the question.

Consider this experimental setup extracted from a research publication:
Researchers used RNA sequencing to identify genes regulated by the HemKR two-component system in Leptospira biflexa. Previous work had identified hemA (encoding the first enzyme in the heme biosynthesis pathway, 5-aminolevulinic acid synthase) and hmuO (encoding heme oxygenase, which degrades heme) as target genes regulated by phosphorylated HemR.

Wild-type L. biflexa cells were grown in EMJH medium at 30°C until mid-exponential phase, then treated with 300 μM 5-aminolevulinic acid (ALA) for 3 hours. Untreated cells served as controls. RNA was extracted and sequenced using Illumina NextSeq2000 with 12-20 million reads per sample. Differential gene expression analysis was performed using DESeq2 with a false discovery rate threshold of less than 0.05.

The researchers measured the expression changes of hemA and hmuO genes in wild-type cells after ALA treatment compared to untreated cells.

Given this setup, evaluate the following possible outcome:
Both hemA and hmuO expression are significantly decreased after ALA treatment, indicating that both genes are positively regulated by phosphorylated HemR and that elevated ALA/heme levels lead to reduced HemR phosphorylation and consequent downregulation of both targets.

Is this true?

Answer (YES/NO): NO